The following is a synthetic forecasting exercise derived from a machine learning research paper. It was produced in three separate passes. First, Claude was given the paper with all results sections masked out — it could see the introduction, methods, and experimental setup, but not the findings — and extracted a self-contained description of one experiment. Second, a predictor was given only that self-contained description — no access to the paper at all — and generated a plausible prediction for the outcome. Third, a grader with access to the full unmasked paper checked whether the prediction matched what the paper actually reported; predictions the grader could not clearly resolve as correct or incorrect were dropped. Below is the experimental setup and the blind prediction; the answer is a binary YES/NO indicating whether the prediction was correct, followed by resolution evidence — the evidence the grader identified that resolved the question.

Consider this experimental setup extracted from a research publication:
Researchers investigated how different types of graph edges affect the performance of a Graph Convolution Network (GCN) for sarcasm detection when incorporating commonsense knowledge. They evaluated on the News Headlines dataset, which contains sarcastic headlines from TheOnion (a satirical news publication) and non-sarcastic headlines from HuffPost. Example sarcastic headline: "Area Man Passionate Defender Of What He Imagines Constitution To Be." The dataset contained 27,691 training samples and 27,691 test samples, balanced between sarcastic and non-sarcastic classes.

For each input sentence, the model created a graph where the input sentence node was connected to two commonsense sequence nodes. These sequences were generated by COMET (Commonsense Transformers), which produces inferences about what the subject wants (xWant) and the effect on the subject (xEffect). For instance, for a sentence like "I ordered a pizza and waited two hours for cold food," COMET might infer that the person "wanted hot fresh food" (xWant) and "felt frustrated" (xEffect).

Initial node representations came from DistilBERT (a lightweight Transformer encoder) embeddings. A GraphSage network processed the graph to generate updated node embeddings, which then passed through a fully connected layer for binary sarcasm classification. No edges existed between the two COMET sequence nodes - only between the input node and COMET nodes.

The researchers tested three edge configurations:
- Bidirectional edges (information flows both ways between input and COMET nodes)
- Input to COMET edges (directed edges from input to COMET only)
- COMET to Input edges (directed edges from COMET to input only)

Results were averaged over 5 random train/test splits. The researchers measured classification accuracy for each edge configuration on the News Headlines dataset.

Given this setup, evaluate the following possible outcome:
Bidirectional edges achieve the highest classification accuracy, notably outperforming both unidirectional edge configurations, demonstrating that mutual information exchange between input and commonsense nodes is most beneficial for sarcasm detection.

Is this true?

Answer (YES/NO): NO